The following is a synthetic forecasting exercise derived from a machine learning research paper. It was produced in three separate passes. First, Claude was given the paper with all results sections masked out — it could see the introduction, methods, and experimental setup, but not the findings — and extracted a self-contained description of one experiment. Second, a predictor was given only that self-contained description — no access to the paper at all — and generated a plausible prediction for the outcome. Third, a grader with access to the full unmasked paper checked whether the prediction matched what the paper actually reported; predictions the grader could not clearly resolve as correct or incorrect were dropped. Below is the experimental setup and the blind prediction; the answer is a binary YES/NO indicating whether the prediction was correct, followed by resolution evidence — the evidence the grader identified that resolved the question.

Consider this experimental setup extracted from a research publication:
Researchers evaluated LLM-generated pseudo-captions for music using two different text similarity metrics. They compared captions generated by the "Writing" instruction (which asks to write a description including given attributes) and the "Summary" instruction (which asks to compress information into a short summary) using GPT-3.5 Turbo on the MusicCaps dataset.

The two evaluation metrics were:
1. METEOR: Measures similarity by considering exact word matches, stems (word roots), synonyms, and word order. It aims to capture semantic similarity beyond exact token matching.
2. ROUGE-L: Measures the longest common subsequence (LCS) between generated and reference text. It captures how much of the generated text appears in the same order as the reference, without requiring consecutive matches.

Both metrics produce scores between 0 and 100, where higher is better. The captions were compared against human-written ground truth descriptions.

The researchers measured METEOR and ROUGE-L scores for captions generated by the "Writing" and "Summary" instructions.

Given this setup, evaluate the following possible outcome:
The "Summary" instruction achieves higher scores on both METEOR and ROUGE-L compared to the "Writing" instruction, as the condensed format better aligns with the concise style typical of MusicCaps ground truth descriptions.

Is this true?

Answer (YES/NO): NO